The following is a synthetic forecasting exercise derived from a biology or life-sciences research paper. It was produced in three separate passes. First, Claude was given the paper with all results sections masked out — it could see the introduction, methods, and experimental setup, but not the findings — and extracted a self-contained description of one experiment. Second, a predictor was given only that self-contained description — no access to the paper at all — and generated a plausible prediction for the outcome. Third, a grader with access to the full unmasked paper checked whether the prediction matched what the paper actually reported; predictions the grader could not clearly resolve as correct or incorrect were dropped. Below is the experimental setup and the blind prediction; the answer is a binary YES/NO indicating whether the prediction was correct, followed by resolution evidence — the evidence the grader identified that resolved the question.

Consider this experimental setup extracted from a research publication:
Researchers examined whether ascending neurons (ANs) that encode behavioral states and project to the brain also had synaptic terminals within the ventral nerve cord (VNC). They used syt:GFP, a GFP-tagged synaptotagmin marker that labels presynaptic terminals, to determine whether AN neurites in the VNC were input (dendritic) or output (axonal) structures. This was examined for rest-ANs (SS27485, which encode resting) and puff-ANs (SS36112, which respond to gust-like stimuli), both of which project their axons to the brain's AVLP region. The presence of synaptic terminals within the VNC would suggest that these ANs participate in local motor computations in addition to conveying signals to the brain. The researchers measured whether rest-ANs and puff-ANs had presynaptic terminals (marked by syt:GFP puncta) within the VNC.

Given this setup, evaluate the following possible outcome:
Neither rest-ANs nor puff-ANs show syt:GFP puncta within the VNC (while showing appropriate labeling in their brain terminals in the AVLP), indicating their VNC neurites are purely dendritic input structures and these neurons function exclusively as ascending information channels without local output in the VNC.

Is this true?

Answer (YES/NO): NO